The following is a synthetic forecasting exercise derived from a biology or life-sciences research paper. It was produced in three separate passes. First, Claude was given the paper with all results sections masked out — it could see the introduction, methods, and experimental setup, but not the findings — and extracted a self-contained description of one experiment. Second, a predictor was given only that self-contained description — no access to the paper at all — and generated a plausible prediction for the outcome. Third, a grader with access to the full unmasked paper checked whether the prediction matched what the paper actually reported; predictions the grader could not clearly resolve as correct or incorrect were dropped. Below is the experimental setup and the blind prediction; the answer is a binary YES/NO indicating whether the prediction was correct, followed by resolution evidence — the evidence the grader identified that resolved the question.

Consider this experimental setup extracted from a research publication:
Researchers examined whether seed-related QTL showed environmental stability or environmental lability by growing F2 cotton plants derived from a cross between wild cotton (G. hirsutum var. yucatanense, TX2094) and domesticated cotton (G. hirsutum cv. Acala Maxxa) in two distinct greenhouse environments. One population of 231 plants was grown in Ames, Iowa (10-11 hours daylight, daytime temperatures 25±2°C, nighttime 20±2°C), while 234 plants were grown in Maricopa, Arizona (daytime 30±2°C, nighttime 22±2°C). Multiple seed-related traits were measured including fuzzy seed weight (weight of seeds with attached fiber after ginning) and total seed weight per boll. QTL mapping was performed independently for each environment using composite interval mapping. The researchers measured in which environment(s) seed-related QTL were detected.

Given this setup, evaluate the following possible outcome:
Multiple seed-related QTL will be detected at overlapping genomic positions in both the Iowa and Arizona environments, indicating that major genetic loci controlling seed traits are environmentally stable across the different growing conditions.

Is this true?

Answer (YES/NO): NO